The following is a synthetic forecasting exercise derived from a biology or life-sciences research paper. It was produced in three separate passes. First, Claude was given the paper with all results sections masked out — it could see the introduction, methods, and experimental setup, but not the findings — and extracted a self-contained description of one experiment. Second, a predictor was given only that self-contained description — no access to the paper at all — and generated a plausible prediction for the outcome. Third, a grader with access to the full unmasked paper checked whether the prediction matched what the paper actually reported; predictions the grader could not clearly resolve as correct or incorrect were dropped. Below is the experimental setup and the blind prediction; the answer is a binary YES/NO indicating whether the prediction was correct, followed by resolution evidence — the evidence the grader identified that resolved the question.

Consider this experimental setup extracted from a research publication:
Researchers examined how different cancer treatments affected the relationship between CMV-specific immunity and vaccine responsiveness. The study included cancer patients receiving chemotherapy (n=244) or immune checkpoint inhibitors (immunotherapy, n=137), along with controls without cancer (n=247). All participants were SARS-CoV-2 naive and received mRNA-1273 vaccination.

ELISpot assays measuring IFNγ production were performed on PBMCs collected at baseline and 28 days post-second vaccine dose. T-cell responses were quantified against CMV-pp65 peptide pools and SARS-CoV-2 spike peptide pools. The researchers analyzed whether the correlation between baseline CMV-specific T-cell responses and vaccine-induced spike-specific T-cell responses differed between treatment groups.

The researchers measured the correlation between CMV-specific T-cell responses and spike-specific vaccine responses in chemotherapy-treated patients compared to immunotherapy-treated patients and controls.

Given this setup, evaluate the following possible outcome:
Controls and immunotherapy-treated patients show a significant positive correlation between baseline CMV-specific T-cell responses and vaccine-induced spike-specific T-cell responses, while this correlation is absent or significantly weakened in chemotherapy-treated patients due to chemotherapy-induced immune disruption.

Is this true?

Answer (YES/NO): YES